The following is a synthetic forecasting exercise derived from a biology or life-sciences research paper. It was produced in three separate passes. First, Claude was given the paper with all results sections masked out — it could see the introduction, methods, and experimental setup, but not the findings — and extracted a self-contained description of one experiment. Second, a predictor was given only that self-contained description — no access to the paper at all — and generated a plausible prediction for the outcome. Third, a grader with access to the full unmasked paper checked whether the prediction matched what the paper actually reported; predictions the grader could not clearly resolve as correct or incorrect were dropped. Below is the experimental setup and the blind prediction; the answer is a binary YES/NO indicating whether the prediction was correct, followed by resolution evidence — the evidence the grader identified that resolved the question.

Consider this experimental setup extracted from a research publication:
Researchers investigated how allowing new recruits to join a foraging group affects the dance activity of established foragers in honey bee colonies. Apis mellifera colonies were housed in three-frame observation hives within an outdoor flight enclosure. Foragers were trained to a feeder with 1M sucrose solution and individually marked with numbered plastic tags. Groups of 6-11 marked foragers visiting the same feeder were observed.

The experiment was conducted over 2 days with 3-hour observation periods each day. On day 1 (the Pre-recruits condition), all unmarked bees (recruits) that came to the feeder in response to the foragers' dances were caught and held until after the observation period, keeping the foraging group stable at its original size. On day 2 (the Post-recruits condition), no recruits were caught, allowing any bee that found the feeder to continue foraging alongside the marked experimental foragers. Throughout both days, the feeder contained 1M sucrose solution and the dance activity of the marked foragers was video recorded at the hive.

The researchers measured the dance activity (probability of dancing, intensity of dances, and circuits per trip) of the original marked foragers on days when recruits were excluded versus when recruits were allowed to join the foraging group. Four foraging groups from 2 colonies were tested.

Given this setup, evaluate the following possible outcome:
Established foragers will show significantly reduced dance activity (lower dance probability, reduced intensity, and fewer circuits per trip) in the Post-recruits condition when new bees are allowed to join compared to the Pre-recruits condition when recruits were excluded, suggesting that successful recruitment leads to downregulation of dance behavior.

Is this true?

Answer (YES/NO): YES